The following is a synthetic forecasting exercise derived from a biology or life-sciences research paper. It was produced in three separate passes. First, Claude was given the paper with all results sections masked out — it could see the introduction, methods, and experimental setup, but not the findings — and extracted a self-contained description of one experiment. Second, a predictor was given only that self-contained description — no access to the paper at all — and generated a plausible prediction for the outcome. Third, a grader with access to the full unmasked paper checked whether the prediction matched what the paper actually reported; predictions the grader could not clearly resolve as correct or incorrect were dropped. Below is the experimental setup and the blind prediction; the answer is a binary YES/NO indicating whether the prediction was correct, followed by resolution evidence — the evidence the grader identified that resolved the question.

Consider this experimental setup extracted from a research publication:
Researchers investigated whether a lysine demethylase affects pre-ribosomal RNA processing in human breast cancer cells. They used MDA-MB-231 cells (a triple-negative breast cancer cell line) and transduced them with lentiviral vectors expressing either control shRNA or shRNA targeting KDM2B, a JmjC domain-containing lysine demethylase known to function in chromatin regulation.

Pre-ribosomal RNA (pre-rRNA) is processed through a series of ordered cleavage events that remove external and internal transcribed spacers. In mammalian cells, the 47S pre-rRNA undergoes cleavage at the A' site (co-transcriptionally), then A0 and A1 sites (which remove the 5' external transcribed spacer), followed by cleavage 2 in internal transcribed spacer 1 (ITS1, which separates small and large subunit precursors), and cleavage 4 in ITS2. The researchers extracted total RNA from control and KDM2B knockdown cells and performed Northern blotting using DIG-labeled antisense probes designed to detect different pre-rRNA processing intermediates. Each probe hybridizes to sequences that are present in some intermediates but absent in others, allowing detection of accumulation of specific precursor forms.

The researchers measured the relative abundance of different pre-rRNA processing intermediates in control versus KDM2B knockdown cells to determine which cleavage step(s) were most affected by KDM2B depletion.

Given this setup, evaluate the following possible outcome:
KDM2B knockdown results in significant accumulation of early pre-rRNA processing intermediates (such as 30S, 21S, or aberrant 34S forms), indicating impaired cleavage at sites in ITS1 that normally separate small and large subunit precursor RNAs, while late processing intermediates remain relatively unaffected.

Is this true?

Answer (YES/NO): NO